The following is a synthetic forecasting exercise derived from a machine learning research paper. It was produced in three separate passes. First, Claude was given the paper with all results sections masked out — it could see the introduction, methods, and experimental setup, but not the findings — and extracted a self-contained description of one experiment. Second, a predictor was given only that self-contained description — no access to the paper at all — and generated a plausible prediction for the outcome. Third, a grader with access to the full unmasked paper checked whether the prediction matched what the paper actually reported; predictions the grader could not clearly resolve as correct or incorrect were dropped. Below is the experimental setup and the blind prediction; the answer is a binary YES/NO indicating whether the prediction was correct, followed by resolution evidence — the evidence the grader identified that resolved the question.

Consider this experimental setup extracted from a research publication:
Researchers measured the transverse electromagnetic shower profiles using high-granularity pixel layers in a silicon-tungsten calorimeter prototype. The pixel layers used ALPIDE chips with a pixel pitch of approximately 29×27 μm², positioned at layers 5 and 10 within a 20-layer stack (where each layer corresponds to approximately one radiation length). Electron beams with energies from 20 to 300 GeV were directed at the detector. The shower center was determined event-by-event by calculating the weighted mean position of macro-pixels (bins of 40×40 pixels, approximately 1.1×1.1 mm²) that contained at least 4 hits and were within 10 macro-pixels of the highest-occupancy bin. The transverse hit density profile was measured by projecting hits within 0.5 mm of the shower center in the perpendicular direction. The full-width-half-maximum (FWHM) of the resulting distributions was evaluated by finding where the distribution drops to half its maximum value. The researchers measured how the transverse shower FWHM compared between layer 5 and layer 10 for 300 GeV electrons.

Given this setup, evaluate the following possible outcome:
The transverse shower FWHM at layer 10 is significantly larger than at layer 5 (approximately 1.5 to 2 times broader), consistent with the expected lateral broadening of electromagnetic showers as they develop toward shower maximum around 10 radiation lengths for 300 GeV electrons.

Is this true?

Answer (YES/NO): YES